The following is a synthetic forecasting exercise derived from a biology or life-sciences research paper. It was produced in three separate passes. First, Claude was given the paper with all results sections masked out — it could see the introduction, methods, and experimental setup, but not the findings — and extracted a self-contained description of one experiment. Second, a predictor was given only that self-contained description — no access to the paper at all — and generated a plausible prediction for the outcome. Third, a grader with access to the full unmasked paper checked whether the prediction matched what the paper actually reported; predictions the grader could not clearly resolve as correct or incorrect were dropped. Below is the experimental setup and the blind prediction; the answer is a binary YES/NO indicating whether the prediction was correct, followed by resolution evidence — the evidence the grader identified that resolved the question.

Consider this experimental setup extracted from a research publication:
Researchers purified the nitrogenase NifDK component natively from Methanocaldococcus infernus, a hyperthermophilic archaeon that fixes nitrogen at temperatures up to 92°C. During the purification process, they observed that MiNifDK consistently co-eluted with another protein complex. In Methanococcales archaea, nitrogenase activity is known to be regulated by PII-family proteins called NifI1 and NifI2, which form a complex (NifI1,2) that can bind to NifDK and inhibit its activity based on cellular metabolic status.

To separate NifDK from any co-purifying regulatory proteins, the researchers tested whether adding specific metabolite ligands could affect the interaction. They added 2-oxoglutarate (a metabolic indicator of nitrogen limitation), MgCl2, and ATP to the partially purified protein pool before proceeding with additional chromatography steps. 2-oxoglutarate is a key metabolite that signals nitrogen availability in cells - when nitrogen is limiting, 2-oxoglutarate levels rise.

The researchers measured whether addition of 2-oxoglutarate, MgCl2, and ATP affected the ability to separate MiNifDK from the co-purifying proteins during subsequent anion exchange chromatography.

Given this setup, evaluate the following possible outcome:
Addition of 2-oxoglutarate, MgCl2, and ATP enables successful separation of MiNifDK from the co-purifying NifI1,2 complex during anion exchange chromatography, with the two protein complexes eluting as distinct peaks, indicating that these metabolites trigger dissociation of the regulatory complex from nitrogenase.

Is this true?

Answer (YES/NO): YES